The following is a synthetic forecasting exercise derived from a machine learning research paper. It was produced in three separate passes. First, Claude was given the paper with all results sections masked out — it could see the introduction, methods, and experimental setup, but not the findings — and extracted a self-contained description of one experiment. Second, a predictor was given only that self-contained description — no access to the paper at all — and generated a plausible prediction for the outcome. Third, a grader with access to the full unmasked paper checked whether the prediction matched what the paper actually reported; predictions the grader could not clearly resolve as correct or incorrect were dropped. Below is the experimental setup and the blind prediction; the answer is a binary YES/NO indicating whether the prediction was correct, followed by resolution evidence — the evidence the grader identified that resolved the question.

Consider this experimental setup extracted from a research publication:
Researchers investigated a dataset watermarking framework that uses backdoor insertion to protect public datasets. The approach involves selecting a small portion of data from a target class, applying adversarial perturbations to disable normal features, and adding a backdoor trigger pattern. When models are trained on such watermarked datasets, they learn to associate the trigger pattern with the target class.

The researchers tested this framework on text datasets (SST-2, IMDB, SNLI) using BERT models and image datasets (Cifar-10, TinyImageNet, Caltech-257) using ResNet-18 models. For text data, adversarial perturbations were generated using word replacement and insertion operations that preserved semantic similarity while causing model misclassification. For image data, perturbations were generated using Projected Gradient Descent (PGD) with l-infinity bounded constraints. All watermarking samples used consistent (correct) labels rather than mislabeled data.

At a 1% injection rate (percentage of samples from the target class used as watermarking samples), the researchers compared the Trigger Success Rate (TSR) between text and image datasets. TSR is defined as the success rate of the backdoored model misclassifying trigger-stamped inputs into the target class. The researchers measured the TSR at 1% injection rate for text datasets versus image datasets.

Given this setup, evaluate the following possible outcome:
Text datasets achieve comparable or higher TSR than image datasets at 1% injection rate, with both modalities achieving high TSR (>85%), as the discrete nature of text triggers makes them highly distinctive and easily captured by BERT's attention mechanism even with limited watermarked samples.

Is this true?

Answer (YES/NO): NO